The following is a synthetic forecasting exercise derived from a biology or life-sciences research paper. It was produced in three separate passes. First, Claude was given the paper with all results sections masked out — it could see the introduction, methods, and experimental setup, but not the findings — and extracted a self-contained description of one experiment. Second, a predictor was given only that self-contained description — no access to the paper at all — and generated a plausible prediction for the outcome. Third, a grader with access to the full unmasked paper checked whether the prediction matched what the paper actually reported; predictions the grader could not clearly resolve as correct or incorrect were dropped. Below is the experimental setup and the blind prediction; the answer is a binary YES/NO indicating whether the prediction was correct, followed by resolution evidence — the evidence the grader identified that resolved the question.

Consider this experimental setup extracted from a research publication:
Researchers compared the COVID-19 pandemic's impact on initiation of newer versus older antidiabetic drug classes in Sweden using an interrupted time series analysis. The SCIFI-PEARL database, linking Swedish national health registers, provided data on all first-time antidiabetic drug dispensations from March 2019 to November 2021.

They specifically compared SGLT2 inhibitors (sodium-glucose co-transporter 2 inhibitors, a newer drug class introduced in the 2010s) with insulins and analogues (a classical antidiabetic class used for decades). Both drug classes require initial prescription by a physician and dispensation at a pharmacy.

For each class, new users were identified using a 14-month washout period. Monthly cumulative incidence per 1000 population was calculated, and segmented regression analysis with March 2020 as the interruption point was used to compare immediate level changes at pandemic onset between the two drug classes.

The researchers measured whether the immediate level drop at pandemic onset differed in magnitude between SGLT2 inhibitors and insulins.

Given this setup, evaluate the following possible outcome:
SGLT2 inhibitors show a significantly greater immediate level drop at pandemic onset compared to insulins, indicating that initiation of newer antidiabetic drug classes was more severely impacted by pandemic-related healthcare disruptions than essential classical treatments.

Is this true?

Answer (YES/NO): YES